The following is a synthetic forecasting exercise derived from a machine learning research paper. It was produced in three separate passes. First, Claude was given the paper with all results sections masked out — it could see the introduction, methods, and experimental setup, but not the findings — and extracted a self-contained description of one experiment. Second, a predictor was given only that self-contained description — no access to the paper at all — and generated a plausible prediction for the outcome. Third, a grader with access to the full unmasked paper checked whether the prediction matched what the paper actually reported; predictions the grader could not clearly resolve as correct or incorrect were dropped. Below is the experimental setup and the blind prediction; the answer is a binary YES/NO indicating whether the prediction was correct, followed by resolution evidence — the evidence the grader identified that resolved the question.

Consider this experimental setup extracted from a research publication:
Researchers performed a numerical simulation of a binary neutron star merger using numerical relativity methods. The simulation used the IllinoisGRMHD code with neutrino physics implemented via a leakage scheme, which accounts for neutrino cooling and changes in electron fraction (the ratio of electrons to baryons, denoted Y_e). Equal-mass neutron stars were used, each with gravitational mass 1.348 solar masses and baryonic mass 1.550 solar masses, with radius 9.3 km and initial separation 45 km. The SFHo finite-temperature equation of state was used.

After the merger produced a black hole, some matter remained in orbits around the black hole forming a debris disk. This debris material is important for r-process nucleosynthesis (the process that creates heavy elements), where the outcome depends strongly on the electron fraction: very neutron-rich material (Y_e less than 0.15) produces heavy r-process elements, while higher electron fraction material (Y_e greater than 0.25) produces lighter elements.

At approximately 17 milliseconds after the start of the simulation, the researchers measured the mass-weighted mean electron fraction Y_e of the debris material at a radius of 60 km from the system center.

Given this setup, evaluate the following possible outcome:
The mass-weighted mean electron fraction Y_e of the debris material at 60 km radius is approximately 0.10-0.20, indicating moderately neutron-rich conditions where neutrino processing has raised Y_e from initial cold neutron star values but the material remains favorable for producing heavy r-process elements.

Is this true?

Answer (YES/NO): YES